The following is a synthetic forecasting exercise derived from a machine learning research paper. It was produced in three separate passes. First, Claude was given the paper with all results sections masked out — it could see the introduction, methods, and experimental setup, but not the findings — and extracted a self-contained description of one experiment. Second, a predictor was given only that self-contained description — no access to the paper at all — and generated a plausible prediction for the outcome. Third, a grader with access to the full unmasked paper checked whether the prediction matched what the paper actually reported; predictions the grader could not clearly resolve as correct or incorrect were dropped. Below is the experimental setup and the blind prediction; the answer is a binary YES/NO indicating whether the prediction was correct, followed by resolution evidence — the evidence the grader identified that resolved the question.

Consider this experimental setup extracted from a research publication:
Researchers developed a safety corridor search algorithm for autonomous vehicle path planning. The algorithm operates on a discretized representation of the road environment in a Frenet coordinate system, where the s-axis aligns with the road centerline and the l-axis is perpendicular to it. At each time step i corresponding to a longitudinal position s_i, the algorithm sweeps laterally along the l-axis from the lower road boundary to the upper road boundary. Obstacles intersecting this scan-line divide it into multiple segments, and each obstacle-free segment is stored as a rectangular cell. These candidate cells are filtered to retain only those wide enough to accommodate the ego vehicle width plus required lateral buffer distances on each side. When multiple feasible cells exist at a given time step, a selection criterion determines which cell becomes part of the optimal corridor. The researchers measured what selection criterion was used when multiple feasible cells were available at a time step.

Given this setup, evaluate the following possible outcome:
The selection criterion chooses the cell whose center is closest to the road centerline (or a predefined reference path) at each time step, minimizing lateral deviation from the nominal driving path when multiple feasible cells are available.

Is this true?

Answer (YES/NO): NO